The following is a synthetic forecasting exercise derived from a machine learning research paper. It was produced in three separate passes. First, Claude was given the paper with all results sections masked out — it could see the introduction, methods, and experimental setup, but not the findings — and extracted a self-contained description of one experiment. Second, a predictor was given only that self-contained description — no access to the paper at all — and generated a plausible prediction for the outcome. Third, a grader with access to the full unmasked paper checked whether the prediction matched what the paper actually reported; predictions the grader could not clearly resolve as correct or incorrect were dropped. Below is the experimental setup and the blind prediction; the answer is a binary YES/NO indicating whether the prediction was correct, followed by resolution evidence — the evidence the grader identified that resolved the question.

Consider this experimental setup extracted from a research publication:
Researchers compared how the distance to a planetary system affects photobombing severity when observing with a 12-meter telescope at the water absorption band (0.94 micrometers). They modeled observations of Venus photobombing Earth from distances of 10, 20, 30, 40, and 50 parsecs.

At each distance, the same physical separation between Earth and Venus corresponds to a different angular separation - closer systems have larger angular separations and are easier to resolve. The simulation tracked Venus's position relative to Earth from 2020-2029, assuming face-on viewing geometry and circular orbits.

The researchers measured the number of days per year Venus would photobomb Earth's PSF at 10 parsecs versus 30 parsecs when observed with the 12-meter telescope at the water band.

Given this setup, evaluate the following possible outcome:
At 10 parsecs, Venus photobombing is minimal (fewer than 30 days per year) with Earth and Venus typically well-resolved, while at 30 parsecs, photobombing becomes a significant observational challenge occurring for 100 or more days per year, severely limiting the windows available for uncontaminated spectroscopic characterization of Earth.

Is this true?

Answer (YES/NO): NO